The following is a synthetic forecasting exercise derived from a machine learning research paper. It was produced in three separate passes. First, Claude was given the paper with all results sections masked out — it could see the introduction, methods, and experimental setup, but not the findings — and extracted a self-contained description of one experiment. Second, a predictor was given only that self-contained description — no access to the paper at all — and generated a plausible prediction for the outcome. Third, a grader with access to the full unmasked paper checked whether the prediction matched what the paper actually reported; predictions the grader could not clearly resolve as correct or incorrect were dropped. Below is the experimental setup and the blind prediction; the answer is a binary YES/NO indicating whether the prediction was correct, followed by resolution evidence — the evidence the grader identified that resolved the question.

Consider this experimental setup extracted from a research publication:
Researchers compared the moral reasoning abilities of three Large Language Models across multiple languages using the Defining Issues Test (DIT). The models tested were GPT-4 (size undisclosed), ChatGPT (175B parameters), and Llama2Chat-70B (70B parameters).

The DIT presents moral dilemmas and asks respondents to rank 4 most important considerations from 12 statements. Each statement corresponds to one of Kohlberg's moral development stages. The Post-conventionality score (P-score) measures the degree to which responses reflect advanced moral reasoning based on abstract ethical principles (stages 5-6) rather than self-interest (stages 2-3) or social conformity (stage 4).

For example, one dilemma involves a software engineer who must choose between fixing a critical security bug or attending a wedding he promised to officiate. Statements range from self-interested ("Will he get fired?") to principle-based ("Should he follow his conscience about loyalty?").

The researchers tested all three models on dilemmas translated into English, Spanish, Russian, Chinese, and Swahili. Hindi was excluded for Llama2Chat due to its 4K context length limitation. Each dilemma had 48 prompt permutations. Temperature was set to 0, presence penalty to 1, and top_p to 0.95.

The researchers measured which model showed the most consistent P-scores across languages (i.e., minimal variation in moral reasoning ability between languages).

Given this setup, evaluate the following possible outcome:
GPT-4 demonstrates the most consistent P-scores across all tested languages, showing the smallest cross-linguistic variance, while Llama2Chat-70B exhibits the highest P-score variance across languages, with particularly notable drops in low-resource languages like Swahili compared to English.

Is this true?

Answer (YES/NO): NO